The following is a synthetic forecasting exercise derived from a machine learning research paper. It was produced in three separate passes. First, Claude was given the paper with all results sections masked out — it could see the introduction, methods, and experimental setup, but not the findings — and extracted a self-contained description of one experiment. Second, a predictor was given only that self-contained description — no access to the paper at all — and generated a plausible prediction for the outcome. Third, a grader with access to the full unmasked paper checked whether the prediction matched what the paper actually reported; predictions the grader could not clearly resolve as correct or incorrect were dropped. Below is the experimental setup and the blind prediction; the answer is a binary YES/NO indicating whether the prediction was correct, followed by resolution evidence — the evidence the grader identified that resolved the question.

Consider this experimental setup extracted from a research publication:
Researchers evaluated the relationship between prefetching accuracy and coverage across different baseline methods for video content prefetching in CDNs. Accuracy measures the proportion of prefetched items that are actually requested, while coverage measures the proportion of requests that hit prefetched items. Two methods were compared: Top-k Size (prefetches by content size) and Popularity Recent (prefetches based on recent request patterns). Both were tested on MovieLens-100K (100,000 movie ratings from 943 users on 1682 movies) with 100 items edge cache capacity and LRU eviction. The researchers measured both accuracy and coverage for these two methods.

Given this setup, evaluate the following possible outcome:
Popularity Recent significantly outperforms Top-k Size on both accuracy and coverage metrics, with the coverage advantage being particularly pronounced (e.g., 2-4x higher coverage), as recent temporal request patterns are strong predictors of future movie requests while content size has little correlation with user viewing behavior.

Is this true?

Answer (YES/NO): YES